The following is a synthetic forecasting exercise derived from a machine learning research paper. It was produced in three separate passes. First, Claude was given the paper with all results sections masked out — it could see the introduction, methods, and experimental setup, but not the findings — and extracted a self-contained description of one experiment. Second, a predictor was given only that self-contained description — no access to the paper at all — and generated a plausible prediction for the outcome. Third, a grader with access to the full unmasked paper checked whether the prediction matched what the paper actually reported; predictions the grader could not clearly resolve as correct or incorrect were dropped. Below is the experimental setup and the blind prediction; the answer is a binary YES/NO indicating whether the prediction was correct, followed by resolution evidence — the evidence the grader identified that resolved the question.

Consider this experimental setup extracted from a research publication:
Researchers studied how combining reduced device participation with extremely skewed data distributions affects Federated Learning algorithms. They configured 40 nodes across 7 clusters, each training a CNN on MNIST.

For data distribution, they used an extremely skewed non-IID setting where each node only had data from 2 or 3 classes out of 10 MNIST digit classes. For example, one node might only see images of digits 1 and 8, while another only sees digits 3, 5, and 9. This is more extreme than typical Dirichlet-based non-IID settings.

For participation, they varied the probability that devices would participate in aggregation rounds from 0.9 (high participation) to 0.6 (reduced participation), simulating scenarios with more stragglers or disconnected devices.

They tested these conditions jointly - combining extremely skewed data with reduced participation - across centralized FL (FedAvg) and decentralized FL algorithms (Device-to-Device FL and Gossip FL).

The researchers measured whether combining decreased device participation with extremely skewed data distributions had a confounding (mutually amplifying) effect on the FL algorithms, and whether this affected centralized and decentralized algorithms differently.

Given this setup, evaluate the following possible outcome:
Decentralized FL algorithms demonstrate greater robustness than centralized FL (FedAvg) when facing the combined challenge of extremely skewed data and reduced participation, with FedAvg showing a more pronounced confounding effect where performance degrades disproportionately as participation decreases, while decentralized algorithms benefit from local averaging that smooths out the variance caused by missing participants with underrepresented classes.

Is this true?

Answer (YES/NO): NO